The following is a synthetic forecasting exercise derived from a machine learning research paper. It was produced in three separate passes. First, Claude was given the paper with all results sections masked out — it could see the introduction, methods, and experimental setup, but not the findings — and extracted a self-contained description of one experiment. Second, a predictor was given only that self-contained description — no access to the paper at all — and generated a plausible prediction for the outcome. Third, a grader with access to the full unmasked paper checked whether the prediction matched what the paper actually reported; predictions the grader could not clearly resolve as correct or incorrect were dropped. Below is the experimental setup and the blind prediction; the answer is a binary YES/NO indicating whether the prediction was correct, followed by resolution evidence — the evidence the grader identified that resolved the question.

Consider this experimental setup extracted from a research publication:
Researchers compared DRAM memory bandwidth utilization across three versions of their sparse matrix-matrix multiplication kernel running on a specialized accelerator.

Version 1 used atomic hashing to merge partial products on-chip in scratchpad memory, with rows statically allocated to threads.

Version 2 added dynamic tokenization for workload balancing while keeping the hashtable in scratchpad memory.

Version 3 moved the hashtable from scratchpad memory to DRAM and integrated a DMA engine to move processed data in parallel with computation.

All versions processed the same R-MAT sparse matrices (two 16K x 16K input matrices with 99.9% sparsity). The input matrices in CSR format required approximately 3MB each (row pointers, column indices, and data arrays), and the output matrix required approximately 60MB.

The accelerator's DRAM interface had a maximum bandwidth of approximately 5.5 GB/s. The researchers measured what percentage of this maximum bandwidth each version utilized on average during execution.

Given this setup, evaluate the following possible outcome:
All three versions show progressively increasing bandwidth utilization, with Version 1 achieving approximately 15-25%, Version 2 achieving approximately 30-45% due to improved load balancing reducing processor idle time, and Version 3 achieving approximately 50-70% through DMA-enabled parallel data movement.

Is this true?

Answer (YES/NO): NO